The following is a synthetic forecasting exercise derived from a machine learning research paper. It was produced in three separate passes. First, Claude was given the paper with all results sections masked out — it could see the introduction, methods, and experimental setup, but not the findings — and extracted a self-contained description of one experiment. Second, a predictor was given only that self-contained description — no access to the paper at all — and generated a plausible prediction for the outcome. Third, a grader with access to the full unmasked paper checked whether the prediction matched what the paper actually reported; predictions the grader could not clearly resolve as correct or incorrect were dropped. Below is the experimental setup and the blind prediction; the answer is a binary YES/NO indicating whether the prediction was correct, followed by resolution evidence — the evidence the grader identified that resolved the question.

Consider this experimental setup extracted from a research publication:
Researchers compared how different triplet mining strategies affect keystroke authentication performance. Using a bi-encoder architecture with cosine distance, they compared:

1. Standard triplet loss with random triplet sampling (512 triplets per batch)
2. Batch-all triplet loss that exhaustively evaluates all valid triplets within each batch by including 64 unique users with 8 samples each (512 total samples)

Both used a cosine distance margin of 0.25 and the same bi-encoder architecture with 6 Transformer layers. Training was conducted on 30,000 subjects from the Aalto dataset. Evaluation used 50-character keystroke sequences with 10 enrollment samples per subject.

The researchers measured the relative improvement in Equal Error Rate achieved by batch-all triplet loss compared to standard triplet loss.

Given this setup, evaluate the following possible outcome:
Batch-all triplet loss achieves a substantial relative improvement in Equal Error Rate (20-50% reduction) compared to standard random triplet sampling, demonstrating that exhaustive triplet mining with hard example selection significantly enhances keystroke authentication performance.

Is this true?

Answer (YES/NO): NO